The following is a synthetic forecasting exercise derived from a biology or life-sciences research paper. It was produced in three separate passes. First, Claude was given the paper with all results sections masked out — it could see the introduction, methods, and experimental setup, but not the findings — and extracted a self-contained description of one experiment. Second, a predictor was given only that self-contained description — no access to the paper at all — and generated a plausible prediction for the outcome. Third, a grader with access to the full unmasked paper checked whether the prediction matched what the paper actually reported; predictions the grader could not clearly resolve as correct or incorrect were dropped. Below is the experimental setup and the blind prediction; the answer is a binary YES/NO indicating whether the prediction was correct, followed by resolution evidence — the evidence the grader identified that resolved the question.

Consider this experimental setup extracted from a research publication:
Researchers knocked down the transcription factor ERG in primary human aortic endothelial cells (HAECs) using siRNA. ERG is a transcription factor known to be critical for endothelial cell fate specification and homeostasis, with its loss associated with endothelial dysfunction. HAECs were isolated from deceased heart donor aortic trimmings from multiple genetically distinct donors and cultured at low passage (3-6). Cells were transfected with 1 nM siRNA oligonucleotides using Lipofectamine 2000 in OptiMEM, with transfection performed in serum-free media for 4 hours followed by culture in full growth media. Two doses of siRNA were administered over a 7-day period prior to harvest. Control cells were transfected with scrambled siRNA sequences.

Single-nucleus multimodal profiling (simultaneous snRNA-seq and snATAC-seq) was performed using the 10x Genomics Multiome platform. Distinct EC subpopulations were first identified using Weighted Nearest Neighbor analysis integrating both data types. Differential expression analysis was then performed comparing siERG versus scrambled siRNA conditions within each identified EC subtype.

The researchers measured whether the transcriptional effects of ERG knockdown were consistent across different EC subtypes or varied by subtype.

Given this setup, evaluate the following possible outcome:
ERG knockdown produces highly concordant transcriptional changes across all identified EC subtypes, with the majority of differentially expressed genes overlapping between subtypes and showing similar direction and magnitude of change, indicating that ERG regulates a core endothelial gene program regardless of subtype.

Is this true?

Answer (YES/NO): NO